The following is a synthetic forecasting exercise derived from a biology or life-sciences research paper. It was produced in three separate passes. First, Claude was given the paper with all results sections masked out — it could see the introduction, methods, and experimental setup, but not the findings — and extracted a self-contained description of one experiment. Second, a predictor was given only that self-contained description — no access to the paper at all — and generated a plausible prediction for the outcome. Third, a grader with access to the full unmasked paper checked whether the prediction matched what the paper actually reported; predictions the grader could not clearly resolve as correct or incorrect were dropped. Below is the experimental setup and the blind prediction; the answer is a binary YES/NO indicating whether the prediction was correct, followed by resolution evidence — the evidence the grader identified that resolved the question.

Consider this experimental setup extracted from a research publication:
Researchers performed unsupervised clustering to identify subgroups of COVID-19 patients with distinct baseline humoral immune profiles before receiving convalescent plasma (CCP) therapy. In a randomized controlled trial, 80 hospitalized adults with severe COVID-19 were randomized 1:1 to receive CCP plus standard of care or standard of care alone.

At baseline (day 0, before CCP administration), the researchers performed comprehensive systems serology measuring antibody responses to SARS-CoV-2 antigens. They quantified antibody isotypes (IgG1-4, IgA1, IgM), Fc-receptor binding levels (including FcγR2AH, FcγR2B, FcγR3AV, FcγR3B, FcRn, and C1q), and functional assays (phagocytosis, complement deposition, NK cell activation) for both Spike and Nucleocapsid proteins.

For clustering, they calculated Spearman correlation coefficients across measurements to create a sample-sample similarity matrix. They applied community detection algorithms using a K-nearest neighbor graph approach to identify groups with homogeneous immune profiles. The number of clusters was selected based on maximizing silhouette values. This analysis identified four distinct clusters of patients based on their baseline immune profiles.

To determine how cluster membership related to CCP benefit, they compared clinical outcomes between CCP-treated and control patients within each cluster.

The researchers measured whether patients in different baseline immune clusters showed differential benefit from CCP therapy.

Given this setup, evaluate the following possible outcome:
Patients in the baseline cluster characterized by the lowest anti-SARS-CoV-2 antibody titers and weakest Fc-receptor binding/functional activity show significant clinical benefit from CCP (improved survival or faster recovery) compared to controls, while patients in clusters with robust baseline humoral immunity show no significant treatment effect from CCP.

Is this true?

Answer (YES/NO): YES